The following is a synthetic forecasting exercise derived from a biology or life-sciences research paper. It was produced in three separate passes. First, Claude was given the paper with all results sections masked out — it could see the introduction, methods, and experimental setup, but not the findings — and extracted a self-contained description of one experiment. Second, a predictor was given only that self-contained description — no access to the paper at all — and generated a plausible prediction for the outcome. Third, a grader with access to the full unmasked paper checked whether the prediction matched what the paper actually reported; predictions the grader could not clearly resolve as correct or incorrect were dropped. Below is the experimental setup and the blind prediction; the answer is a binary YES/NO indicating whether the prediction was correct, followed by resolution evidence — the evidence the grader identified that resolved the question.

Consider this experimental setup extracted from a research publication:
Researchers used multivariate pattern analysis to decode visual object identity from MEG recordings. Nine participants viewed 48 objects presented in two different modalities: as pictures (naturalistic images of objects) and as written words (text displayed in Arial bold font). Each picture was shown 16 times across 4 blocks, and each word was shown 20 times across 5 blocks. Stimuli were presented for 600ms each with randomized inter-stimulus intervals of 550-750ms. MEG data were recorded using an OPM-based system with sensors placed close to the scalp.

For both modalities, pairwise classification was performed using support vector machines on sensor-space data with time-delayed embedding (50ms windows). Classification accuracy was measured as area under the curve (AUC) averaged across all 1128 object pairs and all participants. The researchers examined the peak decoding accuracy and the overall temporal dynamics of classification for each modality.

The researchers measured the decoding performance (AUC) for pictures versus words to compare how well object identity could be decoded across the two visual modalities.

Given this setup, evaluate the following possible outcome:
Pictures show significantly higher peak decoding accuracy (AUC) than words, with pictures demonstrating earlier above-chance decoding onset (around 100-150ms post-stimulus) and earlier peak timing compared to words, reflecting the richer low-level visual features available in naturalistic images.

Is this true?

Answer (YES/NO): NO